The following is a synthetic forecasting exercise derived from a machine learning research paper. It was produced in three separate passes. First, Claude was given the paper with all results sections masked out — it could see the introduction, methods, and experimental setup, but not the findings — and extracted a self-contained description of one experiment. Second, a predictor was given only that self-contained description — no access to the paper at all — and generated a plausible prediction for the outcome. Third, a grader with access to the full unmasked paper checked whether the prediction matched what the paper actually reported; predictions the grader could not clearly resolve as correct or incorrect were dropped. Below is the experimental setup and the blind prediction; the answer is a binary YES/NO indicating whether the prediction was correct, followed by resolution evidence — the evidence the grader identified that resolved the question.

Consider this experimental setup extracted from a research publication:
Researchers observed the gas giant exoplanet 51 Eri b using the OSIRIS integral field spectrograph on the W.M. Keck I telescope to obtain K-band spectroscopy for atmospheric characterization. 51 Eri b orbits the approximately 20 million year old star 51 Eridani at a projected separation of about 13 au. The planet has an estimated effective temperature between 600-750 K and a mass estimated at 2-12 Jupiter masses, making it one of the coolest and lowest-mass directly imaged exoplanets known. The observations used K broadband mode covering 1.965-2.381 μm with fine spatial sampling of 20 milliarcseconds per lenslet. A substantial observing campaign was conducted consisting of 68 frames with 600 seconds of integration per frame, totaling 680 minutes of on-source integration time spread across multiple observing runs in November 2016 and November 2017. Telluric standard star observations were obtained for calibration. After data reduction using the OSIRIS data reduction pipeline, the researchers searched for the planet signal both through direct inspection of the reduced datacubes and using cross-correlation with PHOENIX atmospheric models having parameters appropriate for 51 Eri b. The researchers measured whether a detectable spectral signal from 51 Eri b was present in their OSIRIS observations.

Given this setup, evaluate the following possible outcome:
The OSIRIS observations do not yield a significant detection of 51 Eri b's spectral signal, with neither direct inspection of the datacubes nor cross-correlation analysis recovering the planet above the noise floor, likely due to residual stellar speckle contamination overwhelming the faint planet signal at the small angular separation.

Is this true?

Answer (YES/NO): YES